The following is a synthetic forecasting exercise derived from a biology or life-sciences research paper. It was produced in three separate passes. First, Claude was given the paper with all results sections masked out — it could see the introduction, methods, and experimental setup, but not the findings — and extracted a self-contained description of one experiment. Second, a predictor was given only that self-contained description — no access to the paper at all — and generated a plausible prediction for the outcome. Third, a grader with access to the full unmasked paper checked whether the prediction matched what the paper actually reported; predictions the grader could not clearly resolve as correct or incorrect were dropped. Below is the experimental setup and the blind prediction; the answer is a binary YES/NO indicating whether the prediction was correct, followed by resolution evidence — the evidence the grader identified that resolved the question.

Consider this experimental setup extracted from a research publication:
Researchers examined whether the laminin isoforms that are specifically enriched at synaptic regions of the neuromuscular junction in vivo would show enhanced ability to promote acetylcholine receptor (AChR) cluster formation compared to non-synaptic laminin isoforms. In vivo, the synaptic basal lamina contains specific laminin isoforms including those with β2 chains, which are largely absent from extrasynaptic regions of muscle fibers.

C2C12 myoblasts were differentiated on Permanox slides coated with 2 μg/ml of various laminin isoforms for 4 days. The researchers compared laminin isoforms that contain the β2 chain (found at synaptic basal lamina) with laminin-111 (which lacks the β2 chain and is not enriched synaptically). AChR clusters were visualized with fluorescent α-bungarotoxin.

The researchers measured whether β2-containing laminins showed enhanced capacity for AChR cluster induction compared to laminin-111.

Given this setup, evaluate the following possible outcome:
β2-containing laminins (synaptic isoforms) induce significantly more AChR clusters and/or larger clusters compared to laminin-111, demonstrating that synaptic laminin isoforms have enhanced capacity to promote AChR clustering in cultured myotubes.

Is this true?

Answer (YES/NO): NO